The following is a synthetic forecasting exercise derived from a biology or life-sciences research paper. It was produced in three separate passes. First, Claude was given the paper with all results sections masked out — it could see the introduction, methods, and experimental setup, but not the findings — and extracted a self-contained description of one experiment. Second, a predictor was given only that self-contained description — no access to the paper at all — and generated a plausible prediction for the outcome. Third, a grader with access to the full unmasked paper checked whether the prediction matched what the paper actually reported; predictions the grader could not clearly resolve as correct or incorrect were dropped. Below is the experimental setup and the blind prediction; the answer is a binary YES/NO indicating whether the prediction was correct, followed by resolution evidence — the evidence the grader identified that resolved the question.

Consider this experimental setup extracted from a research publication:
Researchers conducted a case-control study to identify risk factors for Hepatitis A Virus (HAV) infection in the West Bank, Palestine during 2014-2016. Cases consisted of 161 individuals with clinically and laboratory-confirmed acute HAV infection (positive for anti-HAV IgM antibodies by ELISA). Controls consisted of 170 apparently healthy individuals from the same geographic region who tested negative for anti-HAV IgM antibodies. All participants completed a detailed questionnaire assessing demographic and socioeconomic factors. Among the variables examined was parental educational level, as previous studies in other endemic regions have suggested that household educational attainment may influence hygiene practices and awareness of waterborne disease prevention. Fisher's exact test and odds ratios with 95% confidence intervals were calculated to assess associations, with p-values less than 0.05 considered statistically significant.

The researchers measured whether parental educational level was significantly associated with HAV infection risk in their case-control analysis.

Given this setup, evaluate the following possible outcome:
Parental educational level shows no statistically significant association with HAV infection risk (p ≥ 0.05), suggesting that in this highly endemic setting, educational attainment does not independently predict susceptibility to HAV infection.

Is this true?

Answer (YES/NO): NO